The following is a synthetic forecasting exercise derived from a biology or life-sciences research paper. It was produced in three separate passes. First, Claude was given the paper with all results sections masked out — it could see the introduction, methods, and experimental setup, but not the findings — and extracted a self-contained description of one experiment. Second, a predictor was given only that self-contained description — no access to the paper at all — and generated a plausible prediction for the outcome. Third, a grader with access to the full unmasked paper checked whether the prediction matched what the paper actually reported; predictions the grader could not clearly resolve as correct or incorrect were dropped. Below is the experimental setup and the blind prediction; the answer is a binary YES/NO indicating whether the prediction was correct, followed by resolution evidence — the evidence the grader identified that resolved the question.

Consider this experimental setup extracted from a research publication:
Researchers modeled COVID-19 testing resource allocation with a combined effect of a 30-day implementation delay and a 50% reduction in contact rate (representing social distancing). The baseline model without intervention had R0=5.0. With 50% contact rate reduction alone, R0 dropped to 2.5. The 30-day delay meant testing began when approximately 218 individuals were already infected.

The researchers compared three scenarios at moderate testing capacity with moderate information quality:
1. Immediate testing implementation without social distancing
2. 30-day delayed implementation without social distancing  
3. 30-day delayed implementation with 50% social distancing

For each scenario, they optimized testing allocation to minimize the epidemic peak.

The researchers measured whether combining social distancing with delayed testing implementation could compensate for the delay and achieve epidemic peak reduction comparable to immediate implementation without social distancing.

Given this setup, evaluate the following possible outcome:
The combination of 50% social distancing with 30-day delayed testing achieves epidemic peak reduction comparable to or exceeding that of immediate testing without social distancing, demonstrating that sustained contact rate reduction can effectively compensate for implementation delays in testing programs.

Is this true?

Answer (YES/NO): NO